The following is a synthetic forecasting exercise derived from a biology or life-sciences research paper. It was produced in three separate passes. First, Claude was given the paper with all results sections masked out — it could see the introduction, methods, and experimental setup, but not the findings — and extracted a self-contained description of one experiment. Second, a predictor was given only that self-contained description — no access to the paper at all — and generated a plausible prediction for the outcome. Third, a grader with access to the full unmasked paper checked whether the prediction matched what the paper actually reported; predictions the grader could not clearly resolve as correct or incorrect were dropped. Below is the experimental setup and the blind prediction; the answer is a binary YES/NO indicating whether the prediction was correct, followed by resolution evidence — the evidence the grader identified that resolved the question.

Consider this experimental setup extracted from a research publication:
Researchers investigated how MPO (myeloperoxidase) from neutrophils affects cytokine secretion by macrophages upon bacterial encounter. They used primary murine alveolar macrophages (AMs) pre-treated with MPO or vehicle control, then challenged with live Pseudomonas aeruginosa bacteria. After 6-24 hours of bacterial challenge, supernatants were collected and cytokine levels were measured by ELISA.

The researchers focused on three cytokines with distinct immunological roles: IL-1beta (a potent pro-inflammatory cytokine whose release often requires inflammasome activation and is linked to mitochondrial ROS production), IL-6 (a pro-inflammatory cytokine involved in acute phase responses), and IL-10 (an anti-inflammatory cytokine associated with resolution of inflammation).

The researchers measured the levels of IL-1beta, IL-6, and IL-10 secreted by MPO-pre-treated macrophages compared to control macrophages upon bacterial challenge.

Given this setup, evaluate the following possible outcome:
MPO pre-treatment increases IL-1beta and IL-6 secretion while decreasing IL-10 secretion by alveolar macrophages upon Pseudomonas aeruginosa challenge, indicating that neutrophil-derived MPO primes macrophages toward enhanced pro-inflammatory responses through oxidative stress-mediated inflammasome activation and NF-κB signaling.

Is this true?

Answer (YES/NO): NO